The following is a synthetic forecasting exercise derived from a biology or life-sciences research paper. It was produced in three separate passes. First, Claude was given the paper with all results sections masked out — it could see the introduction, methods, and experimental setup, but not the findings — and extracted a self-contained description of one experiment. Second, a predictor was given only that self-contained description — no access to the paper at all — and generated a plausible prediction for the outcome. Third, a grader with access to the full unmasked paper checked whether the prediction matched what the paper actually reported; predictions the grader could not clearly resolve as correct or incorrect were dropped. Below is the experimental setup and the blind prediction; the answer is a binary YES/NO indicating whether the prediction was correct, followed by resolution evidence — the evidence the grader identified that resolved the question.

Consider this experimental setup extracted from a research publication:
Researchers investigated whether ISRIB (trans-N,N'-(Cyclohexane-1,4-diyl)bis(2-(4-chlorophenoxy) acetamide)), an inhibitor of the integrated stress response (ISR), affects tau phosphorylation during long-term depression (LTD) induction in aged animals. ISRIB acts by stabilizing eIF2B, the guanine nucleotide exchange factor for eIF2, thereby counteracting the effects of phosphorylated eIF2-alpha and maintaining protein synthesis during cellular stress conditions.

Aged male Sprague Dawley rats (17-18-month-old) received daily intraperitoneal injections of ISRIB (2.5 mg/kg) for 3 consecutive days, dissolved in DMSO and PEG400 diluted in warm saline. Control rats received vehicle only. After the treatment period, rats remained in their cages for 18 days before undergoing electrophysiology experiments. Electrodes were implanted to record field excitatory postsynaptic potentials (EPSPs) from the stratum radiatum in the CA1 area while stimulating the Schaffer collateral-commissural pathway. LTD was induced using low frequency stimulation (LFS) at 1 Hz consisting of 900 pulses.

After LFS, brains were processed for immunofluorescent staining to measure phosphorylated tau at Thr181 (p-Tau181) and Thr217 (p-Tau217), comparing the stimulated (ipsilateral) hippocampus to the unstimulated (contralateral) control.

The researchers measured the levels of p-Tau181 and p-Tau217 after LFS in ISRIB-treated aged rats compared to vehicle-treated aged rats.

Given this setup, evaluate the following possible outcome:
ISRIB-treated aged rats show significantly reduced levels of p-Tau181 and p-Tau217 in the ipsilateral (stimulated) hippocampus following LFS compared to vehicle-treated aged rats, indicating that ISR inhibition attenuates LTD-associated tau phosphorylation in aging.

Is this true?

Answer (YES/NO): YES